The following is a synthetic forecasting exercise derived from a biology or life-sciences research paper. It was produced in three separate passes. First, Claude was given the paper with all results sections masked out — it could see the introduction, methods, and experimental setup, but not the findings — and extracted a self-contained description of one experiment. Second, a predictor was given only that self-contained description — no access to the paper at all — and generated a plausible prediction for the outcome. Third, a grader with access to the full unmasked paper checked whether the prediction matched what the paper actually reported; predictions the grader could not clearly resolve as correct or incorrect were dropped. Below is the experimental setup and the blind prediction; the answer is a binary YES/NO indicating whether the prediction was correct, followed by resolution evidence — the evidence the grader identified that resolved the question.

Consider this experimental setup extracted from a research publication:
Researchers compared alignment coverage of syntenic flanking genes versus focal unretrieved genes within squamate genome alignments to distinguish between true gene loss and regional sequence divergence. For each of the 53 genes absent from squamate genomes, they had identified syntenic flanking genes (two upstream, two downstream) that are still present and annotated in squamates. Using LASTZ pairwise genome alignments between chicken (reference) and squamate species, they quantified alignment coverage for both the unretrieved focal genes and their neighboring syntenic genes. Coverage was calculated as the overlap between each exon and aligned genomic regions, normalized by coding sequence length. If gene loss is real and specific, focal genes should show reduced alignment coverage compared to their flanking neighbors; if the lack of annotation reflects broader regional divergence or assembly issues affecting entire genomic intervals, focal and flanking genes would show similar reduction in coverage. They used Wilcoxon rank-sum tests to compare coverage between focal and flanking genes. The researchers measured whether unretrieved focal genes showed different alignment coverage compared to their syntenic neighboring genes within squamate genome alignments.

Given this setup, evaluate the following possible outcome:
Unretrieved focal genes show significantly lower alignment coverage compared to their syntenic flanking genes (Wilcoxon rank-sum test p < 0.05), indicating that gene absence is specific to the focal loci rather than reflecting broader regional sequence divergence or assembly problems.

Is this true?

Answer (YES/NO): YES